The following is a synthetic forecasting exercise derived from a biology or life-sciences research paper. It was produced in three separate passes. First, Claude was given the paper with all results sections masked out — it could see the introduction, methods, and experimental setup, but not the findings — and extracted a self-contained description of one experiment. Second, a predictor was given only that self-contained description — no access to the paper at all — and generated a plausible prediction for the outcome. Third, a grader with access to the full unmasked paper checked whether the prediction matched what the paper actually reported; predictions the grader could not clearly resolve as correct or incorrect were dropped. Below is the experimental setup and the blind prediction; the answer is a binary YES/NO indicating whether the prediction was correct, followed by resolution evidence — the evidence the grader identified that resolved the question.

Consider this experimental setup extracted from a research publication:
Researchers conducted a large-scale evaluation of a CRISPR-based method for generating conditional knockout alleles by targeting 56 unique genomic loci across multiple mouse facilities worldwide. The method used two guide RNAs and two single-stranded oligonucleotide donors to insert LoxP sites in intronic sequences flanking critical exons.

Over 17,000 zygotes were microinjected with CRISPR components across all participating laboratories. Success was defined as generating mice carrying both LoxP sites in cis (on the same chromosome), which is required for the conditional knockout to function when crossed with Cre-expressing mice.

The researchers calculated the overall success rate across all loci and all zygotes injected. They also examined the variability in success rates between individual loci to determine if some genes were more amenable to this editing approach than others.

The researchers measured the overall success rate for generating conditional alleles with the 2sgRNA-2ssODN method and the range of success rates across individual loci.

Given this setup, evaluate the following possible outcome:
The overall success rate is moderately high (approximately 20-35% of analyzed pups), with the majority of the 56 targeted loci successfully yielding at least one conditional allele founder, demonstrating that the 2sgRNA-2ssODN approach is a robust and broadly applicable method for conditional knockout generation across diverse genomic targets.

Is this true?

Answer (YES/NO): NO